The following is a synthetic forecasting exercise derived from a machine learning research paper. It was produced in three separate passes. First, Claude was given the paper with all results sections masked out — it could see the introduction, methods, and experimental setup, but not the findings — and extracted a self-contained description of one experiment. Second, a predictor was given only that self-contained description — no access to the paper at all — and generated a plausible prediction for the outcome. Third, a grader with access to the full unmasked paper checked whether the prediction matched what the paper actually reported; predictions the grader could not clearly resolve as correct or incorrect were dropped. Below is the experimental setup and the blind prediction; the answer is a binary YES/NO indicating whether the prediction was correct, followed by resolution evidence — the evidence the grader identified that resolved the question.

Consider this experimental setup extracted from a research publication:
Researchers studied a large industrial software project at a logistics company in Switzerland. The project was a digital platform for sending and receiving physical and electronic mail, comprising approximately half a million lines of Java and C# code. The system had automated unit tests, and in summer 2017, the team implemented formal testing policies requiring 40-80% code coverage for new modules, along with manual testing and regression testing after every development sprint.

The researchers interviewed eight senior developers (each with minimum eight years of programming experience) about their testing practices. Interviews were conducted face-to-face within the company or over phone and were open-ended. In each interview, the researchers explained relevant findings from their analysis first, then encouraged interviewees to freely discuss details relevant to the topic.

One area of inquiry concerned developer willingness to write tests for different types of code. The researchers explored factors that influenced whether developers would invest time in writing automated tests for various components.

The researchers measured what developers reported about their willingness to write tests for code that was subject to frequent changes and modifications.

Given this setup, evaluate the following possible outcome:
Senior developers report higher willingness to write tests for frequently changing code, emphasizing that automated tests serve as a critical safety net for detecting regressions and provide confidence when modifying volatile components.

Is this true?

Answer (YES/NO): NO